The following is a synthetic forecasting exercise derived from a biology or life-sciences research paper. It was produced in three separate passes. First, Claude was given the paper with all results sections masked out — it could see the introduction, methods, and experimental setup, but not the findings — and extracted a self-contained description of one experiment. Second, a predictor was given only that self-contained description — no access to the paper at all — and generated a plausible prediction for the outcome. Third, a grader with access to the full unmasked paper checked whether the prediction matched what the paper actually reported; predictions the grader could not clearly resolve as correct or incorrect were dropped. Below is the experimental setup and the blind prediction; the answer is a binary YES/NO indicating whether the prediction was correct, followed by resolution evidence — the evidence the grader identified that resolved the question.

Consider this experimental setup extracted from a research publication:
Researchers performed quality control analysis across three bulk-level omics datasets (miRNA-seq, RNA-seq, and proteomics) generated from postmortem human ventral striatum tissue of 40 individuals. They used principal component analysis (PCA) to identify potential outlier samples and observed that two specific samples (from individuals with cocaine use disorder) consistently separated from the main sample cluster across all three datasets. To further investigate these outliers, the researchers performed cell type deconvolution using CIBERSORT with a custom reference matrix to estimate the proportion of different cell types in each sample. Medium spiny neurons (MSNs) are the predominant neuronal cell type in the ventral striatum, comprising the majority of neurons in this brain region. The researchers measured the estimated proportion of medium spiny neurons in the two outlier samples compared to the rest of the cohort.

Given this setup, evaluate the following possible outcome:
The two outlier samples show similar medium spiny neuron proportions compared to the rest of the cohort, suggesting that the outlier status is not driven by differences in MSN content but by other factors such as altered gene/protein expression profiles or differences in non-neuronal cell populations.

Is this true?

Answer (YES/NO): NO